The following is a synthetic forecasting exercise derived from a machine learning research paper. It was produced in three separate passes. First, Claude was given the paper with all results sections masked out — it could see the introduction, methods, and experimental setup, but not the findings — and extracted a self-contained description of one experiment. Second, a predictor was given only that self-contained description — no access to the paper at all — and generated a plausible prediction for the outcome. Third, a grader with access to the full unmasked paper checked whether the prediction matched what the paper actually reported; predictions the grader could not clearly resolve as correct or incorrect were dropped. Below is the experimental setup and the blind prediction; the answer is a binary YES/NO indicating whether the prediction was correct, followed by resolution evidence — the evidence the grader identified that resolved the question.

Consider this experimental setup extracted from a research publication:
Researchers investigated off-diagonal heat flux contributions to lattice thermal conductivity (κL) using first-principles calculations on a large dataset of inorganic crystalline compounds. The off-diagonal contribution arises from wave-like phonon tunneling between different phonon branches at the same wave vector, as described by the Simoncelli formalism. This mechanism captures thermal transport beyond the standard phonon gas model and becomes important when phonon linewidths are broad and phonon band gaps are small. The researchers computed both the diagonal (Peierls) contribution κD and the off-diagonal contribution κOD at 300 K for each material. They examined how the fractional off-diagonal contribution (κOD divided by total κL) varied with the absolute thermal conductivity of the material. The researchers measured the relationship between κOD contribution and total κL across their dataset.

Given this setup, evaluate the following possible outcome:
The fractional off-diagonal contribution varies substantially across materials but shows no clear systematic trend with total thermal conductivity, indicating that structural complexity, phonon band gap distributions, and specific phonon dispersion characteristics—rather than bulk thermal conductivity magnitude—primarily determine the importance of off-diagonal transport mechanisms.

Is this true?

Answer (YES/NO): NO